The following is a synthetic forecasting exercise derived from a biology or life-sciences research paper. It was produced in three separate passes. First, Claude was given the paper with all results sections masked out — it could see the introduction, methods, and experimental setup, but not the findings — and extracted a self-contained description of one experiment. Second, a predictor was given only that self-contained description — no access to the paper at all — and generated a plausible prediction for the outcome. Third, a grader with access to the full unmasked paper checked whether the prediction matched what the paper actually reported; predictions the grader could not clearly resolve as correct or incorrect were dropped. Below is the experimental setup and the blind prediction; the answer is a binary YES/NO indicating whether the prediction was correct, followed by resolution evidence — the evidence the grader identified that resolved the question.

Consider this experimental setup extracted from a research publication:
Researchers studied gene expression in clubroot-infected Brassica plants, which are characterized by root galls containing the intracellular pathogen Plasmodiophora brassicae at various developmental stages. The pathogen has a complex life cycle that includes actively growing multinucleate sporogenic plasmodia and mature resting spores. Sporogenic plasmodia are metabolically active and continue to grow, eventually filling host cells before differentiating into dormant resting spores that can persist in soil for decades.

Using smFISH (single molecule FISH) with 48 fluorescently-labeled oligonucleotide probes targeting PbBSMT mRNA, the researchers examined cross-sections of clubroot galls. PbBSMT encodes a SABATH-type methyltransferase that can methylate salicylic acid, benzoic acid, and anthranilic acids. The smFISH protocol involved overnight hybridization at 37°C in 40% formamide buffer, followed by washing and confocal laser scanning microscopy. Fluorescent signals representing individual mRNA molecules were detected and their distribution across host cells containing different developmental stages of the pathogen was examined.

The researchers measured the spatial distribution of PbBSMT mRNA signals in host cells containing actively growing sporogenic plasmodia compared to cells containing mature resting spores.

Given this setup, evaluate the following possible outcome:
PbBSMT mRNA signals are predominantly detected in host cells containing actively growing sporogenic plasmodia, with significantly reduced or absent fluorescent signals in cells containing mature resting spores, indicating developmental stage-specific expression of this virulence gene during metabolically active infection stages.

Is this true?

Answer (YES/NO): NO